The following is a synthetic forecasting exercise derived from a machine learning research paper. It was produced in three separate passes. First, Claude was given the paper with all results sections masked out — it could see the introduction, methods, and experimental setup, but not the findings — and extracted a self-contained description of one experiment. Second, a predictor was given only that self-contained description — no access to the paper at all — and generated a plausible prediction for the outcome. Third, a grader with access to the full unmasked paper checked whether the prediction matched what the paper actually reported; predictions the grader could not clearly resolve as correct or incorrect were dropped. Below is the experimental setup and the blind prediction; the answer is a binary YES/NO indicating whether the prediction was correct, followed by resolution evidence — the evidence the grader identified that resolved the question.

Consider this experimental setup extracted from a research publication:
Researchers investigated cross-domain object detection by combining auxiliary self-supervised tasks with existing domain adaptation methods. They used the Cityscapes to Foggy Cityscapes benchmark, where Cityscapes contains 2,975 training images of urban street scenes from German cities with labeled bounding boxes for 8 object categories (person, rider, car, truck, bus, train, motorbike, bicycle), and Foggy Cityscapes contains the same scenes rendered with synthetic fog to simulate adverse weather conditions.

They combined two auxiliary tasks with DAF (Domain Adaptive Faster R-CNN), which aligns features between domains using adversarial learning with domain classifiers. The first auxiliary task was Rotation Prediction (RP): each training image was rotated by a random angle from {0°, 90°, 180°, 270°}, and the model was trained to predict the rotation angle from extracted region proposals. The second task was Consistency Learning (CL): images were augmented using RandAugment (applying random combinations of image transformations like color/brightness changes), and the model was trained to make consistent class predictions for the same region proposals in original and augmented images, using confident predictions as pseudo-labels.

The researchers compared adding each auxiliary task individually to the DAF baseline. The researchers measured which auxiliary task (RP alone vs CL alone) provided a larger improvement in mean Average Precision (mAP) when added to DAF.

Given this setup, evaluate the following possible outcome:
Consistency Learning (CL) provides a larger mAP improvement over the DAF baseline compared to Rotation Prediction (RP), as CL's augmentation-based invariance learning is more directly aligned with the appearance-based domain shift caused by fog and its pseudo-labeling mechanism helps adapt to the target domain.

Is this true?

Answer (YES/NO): NO